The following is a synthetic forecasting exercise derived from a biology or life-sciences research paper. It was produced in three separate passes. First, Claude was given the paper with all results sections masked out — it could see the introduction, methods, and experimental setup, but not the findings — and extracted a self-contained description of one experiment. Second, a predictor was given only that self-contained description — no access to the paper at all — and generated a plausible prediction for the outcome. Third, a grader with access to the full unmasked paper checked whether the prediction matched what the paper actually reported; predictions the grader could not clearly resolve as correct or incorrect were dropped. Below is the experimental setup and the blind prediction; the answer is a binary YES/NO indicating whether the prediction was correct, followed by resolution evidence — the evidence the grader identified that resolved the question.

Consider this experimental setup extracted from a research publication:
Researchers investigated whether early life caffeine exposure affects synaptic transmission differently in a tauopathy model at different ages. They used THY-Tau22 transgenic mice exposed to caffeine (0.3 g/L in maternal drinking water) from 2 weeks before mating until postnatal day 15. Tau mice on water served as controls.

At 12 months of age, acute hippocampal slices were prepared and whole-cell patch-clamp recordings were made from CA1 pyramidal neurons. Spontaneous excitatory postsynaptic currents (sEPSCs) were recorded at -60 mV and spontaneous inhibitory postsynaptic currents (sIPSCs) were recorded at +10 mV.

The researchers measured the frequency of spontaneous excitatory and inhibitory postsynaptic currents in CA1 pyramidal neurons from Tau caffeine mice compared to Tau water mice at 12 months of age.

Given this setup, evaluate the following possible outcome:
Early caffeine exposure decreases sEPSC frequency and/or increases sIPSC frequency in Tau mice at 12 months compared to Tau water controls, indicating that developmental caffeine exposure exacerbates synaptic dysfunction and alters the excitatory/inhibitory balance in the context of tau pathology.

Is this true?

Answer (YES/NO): YES